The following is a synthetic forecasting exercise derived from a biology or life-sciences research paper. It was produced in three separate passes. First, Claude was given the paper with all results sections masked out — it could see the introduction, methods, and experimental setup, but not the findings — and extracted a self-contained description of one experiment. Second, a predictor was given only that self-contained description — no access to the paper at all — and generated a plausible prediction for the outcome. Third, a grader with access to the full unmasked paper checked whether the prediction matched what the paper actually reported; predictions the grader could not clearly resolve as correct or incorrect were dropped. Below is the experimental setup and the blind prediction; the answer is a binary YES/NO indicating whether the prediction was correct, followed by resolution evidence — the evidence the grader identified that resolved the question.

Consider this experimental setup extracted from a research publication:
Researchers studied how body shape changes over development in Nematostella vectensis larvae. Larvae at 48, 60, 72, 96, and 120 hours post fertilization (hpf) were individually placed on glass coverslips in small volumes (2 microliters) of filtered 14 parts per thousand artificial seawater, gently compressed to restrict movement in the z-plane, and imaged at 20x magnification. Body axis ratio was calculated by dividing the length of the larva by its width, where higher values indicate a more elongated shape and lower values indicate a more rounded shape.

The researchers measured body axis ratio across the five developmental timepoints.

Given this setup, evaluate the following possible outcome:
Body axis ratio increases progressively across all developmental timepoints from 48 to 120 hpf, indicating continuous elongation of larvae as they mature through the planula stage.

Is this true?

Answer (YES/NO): NO